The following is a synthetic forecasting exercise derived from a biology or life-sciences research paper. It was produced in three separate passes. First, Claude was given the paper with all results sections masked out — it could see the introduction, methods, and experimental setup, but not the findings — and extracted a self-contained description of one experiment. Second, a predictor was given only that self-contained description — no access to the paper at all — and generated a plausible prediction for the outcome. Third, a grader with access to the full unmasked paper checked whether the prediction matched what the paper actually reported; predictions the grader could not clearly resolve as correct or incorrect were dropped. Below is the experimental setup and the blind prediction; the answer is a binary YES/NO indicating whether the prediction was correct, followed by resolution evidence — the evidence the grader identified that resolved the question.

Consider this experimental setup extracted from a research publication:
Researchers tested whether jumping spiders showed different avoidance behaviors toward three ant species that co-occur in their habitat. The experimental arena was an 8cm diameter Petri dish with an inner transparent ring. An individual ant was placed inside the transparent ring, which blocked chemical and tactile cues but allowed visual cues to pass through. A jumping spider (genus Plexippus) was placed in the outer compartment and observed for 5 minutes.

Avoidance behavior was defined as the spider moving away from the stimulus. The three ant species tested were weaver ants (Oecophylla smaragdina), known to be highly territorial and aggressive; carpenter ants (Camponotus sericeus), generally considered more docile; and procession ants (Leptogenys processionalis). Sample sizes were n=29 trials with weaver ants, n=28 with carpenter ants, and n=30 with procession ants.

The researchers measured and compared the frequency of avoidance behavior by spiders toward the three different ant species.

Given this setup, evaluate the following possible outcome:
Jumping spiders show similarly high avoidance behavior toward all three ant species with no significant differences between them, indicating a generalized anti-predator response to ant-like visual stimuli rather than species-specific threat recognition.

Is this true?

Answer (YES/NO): NO